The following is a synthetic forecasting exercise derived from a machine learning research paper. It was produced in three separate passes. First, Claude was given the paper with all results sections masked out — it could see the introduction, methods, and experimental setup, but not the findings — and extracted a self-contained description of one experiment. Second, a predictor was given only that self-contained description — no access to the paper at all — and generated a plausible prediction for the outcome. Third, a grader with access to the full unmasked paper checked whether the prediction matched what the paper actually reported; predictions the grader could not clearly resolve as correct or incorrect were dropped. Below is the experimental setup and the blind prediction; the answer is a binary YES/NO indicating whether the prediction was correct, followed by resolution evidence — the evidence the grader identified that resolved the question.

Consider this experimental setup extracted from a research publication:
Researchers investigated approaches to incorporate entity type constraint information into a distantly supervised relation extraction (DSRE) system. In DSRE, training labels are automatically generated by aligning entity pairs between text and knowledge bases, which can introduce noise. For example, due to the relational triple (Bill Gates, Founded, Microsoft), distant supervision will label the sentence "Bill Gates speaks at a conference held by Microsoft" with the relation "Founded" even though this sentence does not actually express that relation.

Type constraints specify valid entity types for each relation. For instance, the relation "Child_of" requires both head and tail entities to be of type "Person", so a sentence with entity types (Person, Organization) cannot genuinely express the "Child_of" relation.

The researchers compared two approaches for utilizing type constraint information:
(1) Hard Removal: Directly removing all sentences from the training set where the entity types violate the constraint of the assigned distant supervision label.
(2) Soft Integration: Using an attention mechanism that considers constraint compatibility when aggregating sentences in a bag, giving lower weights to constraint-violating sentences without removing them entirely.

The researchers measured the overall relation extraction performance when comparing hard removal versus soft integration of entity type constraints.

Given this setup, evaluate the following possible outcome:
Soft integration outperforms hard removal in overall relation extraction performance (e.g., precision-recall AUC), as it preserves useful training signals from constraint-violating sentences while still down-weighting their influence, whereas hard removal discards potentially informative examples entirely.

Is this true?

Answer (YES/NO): YES